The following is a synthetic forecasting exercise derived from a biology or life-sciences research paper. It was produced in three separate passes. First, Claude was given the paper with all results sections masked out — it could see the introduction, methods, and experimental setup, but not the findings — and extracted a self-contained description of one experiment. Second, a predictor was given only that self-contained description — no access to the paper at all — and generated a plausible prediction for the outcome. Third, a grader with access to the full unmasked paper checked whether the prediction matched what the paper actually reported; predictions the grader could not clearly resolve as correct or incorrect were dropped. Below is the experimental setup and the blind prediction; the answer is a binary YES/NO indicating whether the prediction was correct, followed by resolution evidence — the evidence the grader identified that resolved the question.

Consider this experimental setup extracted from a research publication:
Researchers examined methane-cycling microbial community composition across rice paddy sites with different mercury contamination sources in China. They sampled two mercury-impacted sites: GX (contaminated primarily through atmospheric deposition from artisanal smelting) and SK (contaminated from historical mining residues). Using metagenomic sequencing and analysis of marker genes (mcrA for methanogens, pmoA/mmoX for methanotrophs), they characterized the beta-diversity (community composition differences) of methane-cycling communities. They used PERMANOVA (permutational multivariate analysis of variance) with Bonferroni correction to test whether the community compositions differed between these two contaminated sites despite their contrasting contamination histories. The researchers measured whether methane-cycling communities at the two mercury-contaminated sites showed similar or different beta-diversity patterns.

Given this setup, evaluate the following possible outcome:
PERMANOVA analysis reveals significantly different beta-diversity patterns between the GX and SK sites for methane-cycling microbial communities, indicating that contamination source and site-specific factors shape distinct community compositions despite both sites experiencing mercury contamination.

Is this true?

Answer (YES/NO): NO